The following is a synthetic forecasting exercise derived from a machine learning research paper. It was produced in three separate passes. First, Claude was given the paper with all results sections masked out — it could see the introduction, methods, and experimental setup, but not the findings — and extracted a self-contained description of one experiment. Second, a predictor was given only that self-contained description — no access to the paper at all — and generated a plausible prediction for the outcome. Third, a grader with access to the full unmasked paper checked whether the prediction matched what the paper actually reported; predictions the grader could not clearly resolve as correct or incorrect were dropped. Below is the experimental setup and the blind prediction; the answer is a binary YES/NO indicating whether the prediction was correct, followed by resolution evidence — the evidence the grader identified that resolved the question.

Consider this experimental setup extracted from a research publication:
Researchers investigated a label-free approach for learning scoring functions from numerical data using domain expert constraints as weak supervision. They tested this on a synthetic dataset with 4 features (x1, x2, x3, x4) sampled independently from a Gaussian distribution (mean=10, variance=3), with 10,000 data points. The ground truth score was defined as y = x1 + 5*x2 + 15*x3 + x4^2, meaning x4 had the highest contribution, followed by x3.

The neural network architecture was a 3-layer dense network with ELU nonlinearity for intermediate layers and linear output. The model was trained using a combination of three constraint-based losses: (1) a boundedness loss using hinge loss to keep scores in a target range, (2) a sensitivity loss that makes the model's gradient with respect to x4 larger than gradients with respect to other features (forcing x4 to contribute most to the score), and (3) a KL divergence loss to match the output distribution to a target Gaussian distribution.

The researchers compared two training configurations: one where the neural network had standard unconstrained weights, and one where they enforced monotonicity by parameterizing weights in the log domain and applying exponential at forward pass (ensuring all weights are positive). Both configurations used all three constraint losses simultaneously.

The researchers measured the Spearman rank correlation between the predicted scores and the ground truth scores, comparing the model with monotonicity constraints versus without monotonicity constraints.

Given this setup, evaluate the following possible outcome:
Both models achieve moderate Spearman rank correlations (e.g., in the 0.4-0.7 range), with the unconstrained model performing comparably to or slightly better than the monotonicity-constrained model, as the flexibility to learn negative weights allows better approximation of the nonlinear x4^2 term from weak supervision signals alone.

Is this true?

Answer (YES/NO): NO